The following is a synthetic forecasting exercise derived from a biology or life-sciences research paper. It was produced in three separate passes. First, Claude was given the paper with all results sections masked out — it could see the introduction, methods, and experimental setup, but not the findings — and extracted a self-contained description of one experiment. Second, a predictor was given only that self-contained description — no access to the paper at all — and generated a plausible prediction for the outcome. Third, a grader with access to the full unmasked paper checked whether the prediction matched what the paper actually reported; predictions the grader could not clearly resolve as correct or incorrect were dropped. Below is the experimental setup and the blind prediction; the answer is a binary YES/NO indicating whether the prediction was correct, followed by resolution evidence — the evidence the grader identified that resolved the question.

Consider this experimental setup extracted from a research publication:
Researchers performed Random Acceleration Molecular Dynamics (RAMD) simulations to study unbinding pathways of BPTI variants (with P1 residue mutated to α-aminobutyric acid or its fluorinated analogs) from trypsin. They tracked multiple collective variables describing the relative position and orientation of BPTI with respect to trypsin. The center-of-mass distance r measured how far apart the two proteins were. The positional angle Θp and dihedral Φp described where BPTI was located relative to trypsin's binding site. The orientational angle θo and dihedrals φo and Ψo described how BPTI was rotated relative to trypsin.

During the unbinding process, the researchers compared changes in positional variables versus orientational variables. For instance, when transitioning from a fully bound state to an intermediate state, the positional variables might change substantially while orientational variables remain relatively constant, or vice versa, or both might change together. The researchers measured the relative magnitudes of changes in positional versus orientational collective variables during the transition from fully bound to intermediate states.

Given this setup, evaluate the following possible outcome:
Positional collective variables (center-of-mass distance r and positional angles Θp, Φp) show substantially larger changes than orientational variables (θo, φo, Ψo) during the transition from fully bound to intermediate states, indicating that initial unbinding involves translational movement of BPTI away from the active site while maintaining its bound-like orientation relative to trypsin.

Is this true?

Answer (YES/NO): YES